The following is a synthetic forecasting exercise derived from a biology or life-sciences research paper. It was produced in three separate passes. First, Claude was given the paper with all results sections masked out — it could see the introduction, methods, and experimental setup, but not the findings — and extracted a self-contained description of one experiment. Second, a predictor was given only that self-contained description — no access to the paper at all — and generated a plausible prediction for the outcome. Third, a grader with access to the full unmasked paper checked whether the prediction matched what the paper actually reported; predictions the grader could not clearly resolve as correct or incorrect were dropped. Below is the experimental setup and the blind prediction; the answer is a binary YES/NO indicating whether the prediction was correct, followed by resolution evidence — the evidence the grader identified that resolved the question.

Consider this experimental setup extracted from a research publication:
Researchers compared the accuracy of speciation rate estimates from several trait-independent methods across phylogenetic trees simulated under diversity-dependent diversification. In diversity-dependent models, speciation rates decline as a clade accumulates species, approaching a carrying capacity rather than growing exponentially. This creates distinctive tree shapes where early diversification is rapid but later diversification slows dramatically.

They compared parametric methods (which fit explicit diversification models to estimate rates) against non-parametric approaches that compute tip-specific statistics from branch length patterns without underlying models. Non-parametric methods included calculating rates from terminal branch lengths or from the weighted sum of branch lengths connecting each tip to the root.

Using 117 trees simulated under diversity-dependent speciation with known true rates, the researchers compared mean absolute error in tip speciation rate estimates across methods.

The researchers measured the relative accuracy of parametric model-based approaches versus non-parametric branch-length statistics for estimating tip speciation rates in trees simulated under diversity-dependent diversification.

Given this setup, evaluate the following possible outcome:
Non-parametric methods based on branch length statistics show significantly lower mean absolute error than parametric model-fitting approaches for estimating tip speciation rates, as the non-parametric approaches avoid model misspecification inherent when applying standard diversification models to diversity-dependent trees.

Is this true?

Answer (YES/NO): NO